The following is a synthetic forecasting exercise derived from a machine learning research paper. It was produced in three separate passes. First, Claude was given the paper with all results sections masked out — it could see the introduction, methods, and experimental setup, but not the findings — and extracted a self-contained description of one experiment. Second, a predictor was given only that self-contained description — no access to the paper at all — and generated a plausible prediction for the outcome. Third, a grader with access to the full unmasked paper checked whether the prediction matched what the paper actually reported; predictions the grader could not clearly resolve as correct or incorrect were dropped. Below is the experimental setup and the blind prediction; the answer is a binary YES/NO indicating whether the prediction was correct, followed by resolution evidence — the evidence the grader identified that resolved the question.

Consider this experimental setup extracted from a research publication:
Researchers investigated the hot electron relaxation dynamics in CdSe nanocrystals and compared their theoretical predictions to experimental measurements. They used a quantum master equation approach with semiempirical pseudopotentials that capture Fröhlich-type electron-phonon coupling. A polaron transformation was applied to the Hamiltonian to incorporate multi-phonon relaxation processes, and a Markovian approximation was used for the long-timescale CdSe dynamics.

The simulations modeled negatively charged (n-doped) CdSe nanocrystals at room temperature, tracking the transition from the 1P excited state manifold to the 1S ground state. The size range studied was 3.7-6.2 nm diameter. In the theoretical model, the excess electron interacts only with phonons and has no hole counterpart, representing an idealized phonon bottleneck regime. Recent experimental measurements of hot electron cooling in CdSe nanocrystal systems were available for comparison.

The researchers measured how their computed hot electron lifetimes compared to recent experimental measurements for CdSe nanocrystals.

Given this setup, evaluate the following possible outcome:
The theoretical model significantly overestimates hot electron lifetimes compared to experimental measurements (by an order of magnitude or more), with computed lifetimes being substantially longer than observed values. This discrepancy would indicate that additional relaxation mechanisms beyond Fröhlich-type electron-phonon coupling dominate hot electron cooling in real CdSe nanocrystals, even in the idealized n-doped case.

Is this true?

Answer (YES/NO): YES